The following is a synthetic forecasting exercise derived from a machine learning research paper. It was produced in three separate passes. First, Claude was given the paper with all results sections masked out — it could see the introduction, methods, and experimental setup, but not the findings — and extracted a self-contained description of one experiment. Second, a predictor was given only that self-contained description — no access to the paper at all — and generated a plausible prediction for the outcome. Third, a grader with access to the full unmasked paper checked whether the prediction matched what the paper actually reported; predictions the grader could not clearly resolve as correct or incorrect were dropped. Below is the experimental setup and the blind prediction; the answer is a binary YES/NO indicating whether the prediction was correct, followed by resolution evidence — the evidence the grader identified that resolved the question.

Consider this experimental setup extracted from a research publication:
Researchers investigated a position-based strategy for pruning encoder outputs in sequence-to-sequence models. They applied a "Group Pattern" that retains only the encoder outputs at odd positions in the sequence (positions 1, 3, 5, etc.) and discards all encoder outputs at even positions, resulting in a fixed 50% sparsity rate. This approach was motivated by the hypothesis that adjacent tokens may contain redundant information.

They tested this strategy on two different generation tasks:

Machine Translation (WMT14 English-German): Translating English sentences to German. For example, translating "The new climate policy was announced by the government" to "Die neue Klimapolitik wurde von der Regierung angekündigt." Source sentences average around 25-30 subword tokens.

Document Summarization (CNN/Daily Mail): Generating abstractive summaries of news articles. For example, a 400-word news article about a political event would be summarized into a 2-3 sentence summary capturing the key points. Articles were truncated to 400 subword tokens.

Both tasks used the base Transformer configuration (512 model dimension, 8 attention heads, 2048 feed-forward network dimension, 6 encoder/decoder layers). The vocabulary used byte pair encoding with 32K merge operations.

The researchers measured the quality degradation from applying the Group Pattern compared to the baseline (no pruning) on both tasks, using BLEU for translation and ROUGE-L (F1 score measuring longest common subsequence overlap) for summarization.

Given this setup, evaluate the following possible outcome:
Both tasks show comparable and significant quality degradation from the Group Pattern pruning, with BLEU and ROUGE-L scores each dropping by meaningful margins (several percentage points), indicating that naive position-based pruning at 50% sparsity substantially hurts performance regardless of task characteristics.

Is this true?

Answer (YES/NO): NO